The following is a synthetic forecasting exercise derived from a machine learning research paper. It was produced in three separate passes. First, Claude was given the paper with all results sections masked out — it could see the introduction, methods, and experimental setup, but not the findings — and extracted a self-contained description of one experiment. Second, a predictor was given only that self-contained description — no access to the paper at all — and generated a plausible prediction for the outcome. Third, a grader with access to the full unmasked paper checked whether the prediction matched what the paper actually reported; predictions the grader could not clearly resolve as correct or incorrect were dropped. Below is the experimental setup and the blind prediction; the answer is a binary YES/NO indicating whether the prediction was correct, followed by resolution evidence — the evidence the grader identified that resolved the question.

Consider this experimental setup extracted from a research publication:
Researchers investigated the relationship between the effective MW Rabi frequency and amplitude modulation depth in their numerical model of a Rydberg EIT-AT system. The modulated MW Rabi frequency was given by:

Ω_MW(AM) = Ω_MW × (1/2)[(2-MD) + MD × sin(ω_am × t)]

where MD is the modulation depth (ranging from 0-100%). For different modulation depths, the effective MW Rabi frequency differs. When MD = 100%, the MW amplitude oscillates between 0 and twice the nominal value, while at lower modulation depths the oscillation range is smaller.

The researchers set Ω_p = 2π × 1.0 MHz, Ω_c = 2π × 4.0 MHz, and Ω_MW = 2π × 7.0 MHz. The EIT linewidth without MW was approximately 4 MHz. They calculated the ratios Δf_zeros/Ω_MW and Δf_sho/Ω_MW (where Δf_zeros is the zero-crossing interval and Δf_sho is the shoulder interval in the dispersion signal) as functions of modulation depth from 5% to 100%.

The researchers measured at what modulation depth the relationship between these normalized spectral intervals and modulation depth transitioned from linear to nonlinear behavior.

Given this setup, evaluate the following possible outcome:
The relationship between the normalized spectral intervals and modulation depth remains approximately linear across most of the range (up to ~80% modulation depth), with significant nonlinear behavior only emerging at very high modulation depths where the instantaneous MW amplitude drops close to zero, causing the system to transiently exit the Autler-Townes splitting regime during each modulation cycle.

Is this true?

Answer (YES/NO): NO